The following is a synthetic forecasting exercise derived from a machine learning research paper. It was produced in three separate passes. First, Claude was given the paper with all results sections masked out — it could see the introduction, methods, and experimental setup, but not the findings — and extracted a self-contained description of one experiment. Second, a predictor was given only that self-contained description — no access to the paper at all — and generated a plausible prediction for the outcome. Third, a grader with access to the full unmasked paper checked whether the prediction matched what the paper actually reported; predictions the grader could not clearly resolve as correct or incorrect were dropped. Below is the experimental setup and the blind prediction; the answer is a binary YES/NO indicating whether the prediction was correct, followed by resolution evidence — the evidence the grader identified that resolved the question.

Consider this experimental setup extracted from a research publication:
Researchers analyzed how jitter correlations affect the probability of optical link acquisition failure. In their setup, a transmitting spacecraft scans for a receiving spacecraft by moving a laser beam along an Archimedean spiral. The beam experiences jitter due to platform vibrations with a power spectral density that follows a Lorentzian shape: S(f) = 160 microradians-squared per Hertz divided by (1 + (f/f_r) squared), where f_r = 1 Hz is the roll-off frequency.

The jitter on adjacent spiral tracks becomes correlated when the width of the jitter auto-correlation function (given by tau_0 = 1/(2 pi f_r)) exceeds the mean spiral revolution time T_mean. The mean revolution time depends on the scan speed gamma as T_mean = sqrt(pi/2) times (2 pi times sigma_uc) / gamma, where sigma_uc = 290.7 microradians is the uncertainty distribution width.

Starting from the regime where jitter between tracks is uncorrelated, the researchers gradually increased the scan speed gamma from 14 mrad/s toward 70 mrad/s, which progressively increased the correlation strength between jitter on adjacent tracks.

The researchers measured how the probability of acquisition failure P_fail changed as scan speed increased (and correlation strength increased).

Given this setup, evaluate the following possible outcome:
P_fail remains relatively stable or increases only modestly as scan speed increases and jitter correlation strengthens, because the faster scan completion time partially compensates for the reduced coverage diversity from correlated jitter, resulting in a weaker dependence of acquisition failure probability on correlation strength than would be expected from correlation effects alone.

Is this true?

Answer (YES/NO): NO